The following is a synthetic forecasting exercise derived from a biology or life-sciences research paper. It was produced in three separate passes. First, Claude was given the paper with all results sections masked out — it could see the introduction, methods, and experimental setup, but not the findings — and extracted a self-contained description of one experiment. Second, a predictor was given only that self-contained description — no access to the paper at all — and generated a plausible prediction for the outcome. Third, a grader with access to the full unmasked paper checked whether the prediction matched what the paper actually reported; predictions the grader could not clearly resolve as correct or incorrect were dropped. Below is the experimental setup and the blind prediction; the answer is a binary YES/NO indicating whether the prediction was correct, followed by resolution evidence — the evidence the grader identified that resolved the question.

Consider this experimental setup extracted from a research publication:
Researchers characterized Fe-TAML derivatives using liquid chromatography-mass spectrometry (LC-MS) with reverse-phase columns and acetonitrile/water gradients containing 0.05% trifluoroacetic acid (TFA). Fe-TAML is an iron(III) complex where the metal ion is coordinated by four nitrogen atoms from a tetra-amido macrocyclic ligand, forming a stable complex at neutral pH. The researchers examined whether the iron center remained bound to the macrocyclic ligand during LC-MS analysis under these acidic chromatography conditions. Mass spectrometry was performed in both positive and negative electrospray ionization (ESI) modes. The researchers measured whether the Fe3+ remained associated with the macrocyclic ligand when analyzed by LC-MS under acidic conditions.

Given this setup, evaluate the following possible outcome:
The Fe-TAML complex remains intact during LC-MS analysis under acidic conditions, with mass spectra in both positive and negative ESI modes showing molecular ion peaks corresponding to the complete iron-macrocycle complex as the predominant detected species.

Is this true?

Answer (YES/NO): NO